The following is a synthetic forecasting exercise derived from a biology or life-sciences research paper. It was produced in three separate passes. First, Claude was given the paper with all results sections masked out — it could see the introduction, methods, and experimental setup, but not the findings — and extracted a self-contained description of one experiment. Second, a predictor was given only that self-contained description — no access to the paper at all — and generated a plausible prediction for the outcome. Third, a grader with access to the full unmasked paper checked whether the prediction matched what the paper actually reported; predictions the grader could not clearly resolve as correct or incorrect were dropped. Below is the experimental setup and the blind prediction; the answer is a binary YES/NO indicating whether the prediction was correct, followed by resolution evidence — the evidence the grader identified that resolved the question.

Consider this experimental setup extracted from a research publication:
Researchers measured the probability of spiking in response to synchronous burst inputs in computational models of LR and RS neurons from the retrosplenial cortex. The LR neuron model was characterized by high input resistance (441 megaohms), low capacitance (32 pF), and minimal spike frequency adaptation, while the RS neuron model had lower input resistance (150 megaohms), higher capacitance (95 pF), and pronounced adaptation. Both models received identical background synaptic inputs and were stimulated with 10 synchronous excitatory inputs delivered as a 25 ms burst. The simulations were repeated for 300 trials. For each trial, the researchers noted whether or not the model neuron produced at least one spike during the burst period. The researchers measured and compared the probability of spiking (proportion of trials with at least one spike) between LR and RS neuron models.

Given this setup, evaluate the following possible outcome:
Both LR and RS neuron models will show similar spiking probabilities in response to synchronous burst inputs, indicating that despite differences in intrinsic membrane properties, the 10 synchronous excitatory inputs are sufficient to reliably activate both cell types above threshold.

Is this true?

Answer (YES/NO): NO